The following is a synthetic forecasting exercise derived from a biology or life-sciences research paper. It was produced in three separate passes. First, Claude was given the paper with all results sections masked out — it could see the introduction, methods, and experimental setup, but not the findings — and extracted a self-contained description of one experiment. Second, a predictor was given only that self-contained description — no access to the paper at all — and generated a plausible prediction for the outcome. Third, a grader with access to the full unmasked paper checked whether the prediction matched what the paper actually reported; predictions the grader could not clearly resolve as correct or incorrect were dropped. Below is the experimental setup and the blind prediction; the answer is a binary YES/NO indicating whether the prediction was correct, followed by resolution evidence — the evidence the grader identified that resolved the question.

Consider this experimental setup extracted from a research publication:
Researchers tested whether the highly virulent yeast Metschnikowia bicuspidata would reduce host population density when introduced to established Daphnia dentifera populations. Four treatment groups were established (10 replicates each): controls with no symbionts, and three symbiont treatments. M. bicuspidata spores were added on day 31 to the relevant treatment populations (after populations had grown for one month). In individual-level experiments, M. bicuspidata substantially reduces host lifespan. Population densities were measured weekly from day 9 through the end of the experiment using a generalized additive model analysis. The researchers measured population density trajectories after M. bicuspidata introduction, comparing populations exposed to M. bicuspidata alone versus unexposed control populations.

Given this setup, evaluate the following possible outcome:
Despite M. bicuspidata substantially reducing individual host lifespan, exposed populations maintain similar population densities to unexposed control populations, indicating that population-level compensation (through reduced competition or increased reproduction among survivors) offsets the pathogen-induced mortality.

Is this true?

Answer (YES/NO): NO